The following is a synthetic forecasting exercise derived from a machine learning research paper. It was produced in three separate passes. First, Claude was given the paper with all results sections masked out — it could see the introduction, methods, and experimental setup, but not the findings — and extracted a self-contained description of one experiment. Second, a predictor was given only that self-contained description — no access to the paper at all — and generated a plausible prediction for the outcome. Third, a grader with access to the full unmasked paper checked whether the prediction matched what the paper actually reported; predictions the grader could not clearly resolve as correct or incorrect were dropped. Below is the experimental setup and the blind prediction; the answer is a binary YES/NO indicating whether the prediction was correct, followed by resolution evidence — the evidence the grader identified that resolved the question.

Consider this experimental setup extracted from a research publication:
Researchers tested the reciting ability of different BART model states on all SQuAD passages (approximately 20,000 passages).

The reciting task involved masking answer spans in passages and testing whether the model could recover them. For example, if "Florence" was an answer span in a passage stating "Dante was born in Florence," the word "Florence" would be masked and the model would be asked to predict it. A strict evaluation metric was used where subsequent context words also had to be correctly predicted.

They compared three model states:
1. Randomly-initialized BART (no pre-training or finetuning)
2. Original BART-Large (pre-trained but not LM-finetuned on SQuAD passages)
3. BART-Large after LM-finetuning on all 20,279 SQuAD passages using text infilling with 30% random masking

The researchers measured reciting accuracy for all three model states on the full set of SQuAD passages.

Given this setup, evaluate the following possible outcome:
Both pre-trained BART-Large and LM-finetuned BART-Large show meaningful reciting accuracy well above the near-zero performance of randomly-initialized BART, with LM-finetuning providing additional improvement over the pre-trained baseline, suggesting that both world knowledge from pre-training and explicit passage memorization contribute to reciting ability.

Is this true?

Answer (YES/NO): NO